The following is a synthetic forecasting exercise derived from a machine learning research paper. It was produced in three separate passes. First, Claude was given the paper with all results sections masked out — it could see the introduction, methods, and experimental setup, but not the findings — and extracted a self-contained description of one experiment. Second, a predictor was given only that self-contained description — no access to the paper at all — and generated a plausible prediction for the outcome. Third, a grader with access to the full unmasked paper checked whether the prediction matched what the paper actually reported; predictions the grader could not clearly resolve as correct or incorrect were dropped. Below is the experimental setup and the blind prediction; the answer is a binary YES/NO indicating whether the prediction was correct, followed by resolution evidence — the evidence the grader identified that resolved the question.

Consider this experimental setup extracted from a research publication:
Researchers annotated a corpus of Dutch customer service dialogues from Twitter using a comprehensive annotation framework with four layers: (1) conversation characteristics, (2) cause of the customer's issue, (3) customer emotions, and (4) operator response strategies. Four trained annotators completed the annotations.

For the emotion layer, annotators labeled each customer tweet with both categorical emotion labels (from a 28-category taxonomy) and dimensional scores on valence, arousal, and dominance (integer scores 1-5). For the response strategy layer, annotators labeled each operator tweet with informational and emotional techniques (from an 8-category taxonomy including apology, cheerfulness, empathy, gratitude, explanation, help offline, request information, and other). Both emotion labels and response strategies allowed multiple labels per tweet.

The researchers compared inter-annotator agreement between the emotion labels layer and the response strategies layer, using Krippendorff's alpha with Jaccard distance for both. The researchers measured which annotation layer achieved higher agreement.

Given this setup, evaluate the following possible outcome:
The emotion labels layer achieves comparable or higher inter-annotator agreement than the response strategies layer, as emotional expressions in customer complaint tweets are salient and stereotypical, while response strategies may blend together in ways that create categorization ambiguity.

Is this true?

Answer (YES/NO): NO